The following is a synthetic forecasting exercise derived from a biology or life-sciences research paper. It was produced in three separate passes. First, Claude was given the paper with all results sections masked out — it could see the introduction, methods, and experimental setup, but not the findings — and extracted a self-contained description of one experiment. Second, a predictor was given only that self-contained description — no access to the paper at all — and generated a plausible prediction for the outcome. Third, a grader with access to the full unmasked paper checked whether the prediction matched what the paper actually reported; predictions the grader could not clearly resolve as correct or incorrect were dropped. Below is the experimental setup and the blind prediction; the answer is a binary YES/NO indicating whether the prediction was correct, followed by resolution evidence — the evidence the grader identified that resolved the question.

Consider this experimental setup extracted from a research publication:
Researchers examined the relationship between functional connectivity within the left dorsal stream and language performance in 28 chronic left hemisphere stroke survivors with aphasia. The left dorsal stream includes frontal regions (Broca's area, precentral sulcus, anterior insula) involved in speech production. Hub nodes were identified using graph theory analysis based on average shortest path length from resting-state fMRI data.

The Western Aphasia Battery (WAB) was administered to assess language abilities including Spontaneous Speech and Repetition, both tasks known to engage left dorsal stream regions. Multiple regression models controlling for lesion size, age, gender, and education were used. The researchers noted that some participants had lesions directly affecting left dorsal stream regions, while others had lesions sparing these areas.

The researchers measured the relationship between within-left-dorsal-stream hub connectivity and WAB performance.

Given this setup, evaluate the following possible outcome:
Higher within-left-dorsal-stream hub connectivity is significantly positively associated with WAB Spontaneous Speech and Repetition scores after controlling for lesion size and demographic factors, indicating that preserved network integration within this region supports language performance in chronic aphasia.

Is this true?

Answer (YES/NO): NO